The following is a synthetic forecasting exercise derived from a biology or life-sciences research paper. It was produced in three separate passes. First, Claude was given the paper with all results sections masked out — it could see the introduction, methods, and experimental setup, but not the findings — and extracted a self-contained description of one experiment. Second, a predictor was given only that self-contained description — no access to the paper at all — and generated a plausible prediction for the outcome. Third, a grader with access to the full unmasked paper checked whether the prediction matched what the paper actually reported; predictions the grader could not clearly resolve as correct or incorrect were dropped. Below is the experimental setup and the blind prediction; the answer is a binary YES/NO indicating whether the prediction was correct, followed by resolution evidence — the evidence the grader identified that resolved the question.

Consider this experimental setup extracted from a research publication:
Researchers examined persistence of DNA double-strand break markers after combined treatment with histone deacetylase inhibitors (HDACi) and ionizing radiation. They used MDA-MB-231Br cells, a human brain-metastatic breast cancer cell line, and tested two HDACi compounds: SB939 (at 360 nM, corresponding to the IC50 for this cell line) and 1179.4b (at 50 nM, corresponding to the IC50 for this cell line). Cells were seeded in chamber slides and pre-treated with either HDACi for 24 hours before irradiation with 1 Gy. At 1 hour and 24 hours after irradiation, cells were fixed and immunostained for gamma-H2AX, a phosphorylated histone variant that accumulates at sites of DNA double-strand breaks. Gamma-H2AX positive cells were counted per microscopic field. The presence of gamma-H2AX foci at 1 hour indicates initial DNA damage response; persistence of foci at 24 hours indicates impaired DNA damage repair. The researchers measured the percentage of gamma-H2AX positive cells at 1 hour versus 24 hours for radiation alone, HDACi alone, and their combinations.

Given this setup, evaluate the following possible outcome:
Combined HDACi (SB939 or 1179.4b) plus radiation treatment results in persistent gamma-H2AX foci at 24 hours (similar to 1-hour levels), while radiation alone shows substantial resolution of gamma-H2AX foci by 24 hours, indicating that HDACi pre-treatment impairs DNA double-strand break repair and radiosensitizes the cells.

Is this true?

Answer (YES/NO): YES